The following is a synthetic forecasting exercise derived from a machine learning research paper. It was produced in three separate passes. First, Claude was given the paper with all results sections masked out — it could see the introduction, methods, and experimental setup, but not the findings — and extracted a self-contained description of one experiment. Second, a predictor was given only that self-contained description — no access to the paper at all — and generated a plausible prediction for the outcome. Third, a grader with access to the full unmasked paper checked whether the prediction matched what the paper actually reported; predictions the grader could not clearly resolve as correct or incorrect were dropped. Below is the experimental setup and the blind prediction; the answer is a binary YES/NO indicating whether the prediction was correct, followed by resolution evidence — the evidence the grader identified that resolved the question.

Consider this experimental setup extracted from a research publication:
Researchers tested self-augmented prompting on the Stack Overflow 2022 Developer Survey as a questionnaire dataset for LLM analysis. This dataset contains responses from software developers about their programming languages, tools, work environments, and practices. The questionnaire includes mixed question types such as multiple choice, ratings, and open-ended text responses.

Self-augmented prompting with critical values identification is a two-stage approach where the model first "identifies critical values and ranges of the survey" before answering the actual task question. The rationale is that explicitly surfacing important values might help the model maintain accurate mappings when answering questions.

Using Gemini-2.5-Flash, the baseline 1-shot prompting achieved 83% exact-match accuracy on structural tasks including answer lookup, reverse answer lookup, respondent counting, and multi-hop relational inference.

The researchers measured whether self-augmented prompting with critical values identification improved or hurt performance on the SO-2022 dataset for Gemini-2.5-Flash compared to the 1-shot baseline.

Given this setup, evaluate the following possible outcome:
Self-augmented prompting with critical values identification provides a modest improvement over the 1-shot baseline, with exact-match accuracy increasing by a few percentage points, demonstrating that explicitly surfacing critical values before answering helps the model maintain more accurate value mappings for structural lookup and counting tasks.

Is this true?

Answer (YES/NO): NO